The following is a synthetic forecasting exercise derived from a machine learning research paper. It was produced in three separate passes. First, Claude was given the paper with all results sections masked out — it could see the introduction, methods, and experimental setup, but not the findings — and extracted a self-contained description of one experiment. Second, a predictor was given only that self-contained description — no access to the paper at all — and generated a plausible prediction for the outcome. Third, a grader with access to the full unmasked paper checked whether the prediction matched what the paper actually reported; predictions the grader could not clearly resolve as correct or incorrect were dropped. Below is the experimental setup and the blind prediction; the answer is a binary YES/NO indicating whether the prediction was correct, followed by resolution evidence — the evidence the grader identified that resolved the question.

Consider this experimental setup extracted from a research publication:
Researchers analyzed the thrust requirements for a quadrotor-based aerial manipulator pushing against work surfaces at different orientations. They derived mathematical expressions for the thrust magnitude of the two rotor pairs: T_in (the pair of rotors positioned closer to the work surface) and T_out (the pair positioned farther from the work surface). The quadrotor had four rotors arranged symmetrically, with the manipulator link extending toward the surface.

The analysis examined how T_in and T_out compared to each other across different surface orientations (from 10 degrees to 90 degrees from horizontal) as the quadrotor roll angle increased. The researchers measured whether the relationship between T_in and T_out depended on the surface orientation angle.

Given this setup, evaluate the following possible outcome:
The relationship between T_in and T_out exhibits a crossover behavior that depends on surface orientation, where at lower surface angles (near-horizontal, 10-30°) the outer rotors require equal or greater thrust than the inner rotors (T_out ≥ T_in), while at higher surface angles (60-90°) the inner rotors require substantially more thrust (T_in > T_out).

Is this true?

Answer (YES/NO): NO